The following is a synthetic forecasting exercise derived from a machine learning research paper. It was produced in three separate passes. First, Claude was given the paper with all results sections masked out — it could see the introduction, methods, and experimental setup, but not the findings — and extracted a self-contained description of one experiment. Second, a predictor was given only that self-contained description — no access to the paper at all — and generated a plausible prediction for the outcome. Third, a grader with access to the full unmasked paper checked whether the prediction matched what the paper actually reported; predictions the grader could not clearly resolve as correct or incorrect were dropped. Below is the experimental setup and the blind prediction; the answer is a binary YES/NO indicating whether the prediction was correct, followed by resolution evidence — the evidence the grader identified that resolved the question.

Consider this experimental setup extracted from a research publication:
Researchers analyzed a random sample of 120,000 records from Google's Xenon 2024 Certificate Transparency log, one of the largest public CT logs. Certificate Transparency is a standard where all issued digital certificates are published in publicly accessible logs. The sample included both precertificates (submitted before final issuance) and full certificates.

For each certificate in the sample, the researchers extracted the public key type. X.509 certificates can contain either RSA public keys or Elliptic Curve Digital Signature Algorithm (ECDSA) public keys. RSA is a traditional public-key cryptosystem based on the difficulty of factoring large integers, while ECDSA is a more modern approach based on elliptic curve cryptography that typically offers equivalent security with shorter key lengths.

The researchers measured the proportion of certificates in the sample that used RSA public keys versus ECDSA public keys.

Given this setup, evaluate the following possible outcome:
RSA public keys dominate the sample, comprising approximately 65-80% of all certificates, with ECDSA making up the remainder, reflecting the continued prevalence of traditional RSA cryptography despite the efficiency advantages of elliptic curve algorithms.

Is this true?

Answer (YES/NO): YES